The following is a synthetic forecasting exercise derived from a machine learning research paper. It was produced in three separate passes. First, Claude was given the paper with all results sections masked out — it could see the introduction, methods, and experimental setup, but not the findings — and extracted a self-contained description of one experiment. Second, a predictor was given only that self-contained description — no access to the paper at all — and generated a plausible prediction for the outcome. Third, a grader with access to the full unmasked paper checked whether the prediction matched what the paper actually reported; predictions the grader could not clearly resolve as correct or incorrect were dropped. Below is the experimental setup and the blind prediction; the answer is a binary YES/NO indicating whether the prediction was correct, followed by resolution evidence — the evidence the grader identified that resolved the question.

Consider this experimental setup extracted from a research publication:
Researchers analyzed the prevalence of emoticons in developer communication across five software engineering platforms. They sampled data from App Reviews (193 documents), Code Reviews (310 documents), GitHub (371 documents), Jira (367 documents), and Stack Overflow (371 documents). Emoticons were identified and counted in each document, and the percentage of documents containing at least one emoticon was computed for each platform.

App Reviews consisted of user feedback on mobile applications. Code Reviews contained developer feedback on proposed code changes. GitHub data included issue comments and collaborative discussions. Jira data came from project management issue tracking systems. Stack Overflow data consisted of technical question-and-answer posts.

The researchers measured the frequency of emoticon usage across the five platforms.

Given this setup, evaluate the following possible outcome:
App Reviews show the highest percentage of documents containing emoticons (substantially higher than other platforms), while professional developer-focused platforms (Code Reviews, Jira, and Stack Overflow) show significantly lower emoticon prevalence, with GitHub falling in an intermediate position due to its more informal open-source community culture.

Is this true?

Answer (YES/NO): NO